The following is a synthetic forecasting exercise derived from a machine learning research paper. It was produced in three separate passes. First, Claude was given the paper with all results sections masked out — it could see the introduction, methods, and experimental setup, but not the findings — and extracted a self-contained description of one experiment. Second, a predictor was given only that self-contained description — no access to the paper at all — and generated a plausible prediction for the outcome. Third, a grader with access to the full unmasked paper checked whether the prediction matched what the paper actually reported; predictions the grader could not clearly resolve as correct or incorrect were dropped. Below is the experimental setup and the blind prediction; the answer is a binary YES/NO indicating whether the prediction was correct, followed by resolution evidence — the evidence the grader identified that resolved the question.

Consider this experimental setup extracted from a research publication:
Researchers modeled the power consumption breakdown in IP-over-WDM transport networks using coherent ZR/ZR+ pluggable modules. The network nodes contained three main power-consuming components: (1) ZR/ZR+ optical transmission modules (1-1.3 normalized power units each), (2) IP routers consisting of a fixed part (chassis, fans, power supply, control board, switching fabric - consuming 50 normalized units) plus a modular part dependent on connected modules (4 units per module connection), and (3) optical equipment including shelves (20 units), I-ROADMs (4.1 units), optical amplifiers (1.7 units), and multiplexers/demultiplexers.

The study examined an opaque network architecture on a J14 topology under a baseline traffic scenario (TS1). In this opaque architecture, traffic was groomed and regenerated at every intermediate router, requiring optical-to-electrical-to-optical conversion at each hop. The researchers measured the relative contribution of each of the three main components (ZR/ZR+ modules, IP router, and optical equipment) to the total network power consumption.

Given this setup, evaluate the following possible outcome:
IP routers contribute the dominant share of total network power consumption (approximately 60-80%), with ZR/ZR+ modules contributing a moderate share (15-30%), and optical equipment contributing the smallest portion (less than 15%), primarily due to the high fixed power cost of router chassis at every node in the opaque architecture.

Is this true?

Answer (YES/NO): YES